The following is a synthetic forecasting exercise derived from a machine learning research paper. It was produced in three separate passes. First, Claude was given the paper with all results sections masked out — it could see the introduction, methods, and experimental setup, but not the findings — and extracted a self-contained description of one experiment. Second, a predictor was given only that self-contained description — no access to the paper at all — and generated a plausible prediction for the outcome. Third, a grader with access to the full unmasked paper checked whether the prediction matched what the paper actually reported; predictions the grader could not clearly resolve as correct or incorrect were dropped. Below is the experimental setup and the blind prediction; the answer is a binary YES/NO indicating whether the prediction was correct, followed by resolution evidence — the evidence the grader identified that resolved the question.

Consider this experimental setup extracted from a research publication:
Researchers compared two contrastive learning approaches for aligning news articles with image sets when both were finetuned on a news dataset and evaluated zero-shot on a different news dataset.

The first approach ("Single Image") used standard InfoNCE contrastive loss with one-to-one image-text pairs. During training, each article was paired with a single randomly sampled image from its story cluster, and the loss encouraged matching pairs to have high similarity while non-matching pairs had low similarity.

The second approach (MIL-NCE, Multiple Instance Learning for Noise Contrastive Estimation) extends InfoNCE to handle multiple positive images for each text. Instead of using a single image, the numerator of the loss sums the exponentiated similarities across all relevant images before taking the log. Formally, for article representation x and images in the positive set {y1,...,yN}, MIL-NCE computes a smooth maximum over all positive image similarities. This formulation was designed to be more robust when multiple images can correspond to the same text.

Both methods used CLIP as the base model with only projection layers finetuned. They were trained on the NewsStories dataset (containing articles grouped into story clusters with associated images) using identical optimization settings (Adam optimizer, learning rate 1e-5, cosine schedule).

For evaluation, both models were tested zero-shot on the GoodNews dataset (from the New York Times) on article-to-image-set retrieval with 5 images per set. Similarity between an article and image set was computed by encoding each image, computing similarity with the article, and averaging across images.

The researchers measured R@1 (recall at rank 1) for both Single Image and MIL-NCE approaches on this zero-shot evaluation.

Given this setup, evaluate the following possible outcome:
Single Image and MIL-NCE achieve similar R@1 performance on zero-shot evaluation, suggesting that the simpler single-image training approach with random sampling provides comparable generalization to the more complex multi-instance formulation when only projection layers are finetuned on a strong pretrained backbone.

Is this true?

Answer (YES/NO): NO